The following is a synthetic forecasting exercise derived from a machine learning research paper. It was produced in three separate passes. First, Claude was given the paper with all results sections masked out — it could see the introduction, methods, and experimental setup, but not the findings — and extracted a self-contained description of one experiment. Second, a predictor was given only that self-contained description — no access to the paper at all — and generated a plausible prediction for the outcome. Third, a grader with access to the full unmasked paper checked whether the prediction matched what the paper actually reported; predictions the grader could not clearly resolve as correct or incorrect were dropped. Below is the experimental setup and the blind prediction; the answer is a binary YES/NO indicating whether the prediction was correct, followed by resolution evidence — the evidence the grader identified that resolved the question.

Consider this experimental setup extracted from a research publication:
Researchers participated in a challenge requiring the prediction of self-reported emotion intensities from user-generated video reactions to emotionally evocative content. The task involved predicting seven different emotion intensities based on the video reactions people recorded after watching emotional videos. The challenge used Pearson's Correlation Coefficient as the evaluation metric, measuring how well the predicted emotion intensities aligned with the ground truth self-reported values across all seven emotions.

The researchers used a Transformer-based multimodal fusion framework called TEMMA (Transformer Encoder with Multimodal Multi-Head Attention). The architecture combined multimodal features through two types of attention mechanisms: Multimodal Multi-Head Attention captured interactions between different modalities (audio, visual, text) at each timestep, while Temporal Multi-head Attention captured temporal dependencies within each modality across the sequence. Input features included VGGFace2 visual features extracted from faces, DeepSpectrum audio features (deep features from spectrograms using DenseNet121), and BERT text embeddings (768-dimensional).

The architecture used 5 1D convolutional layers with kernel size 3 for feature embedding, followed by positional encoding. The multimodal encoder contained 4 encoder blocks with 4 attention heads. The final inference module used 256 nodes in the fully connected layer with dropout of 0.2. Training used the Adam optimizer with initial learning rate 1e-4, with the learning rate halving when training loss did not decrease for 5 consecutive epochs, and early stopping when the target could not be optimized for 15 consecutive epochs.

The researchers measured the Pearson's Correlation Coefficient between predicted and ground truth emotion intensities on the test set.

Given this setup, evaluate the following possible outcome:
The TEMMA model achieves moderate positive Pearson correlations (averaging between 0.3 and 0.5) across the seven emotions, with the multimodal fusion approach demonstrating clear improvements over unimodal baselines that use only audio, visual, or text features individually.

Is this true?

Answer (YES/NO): NO